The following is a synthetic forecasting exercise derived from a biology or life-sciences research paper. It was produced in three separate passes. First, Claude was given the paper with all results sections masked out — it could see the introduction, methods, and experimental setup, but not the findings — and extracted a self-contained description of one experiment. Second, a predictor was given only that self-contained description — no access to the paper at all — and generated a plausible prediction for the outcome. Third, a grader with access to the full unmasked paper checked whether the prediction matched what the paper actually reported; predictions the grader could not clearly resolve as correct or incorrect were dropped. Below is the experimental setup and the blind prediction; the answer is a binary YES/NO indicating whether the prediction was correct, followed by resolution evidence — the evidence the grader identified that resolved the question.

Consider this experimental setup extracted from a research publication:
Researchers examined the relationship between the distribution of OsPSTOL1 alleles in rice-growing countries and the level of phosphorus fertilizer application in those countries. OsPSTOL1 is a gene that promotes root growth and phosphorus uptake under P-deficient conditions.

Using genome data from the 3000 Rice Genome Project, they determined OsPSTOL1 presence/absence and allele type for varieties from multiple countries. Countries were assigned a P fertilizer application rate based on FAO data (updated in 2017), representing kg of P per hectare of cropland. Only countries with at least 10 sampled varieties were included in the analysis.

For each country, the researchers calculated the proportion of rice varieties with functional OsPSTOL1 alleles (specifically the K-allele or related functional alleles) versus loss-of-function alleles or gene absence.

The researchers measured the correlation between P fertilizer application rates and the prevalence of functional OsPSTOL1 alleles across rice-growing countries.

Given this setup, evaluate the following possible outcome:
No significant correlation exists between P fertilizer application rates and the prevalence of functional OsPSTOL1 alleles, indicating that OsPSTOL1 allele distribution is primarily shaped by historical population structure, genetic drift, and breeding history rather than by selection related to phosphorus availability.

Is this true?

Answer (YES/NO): NO